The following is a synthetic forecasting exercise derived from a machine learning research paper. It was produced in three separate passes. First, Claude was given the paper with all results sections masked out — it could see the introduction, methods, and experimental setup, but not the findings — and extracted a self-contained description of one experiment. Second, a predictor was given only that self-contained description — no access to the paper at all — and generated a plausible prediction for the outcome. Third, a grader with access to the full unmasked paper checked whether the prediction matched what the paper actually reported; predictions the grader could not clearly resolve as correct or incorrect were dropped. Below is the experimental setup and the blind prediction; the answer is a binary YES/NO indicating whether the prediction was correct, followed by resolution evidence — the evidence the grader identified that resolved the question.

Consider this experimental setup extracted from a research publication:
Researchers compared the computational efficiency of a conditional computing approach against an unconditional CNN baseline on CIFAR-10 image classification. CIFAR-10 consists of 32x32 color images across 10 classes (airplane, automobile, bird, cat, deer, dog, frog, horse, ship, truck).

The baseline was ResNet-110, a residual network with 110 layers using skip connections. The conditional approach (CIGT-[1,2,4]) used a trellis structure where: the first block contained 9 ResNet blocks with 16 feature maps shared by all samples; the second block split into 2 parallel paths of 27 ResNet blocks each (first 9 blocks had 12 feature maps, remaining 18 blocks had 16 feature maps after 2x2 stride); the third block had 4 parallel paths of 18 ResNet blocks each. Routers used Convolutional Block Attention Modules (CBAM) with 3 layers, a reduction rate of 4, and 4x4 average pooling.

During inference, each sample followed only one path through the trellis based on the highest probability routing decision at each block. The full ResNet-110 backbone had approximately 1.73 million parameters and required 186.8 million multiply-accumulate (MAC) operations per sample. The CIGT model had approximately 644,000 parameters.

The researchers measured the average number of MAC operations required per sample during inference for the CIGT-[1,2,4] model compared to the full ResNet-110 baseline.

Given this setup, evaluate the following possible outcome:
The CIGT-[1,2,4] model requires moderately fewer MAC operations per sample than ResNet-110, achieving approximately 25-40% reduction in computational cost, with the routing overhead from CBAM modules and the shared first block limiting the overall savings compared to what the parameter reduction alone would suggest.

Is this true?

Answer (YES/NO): NO